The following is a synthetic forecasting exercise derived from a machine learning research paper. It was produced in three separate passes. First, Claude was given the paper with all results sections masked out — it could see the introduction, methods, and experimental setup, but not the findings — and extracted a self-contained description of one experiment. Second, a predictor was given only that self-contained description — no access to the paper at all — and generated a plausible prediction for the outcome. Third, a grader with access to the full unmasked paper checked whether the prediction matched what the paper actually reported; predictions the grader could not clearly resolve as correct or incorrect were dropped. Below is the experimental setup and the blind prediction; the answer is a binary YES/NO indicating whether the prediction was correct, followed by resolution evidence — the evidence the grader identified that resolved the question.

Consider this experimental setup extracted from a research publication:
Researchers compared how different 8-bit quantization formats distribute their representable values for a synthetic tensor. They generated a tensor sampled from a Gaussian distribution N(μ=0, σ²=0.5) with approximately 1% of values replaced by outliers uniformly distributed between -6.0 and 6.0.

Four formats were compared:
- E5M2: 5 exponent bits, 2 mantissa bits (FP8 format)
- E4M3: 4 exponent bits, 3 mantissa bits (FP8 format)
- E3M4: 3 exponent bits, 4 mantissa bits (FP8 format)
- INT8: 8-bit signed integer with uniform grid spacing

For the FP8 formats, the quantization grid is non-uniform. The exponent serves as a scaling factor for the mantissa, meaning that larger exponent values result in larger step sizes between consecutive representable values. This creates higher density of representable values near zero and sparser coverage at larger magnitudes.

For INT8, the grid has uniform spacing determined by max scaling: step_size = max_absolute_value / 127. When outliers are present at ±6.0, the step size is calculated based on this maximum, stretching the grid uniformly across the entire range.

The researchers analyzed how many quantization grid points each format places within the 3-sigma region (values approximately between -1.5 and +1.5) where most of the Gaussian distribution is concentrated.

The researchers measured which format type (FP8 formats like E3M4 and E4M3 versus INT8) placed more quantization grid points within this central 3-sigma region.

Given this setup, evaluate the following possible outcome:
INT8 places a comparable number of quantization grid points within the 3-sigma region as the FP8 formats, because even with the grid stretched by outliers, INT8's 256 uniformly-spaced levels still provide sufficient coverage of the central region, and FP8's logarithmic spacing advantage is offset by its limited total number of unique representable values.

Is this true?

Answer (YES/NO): NO